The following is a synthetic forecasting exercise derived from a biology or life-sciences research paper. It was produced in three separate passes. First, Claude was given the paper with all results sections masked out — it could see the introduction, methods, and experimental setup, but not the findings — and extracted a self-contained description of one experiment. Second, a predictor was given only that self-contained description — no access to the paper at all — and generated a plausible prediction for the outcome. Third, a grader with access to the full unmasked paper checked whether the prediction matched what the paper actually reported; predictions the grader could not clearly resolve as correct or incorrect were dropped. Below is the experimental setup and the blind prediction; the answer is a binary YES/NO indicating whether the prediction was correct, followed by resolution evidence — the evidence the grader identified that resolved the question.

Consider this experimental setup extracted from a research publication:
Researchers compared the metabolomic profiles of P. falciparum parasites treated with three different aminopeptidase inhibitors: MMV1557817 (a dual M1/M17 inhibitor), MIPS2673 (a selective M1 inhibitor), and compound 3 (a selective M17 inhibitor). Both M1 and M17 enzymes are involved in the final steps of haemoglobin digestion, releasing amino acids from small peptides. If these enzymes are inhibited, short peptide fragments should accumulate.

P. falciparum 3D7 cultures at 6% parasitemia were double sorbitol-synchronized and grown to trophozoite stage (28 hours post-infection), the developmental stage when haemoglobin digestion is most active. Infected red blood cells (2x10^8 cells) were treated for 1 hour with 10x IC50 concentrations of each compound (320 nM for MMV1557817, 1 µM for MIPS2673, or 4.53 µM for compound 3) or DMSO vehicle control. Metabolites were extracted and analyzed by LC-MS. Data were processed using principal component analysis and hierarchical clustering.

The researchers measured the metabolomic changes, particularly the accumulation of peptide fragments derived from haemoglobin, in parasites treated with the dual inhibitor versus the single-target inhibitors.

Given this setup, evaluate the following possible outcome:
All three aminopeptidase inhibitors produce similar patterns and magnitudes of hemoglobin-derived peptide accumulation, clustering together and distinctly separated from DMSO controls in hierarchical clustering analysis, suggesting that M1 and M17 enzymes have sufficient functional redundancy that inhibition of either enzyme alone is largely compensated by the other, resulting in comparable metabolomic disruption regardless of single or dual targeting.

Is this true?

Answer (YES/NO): NO